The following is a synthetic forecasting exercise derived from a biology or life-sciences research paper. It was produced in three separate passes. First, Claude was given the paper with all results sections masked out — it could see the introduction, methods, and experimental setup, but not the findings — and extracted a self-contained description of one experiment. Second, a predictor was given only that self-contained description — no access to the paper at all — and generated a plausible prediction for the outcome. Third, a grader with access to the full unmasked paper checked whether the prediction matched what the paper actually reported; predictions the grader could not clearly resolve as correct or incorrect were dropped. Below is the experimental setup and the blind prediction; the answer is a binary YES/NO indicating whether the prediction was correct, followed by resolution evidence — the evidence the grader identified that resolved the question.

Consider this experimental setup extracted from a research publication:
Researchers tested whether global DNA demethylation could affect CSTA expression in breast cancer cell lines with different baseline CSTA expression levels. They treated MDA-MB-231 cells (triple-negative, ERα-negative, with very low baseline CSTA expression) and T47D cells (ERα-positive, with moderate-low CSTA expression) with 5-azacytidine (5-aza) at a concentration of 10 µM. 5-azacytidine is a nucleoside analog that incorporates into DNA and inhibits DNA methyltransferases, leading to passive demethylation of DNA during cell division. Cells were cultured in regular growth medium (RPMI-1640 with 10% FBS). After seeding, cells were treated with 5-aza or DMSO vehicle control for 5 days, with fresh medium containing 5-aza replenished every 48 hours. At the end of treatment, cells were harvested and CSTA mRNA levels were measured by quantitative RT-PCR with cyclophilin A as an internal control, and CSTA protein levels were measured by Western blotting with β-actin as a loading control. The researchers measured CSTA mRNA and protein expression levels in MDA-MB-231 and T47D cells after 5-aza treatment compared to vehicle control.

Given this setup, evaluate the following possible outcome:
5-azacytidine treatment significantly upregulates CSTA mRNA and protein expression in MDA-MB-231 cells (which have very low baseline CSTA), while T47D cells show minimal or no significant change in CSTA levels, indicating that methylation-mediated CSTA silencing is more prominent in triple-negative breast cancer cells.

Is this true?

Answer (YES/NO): NO